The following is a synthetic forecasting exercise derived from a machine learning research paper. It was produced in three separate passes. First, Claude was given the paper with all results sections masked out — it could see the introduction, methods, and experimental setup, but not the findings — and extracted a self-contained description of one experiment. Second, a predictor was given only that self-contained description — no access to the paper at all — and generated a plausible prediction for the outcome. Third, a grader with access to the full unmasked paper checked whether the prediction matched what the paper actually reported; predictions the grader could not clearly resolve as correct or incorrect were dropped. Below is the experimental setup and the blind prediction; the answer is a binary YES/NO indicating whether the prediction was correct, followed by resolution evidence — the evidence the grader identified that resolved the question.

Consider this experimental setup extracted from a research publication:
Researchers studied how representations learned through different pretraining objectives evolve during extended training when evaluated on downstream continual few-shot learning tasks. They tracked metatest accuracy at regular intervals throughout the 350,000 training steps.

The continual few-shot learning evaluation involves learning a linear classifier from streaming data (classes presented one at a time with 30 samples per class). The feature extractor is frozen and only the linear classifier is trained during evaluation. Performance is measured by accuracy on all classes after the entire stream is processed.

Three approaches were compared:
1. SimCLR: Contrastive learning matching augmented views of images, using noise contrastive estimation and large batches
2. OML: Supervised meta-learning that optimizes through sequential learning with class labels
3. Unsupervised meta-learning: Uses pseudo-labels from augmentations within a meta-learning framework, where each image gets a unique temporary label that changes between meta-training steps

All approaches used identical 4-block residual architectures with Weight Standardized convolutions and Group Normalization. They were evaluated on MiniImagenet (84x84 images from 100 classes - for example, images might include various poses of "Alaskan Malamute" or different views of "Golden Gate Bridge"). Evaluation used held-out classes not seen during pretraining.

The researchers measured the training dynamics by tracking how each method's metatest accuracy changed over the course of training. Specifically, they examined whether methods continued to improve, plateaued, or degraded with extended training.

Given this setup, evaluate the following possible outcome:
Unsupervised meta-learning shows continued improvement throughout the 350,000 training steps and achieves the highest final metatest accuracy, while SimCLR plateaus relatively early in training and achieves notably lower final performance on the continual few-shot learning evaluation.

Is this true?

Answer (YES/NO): NO